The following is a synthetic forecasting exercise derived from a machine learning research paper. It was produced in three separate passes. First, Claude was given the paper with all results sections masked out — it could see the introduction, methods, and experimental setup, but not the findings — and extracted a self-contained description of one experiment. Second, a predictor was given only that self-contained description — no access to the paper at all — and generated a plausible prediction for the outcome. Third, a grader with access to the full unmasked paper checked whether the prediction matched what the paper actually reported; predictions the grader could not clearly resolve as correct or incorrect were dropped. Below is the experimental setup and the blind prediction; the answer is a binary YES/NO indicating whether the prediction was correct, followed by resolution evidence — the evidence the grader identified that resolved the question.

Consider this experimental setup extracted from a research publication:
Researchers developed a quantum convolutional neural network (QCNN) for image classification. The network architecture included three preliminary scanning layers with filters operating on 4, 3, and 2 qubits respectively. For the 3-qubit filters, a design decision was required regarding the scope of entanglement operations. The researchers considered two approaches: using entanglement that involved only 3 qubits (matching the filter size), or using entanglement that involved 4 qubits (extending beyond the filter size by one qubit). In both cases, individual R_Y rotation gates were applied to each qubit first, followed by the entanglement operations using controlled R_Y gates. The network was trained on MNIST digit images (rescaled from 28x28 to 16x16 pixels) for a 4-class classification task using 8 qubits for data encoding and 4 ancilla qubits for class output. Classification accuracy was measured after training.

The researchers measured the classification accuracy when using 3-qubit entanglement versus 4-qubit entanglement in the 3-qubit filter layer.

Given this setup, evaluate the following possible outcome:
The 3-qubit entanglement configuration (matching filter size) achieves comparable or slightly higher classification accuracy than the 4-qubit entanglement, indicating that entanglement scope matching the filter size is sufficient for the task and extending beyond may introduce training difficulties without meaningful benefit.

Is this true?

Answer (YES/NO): NO